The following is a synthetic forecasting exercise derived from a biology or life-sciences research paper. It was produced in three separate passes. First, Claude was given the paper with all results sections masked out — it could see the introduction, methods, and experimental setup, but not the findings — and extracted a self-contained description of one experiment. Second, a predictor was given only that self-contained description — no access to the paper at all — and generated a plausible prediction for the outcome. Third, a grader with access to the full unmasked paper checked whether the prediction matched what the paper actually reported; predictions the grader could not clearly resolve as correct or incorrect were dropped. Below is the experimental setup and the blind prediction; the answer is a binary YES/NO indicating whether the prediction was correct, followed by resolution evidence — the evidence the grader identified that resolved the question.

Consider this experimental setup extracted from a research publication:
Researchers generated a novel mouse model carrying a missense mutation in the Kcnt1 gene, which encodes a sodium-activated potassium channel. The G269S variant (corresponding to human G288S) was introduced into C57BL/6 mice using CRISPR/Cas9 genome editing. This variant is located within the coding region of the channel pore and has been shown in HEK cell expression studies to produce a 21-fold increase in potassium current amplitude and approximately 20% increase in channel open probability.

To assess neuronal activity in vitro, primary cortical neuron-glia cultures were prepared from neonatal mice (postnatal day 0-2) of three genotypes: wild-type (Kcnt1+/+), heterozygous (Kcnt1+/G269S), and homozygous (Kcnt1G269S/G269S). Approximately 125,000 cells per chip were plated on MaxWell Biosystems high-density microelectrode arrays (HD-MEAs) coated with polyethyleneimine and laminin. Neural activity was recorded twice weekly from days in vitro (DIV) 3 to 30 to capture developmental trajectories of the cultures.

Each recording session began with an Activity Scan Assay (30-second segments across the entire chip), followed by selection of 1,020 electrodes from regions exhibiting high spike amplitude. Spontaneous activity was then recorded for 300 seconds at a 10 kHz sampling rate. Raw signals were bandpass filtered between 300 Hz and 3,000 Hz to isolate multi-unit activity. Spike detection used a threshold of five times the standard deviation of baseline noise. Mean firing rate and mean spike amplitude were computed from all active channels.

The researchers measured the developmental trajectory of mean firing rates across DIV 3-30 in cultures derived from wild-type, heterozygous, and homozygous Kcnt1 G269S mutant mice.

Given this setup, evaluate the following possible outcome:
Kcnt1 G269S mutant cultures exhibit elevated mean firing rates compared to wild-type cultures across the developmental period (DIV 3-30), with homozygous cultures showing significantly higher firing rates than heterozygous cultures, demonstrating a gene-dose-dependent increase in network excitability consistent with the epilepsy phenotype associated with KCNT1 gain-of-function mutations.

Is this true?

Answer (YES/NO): NO